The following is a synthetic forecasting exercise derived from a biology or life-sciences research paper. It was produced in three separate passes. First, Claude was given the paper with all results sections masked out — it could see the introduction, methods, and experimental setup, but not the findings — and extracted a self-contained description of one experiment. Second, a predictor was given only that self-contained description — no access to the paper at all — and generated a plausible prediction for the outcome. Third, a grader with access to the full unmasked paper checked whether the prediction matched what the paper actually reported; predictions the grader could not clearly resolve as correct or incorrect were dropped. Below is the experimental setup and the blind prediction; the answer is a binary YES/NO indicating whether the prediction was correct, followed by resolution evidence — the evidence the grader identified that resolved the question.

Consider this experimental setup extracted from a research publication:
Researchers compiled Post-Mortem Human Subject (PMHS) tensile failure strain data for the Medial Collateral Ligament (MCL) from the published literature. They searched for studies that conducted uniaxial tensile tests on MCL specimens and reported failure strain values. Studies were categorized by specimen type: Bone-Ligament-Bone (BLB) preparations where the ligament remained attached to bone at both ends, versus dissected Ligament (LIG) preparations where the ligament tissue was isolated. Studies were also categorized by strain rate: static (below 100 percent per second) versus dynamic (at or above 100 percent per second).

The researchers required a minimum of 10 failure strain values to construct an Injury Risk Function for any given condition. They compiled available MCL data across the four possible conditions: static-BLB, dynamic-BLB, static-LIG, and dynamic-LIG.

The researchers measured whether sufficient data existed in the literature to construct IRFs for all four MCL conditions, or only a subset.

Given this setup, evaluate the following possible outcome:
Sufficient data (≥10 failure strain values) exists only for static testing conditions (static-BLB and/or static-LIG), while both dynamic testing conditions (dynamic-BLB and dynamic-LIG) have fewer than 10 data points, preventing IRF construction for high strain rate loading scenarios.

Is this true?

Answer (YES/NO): YES